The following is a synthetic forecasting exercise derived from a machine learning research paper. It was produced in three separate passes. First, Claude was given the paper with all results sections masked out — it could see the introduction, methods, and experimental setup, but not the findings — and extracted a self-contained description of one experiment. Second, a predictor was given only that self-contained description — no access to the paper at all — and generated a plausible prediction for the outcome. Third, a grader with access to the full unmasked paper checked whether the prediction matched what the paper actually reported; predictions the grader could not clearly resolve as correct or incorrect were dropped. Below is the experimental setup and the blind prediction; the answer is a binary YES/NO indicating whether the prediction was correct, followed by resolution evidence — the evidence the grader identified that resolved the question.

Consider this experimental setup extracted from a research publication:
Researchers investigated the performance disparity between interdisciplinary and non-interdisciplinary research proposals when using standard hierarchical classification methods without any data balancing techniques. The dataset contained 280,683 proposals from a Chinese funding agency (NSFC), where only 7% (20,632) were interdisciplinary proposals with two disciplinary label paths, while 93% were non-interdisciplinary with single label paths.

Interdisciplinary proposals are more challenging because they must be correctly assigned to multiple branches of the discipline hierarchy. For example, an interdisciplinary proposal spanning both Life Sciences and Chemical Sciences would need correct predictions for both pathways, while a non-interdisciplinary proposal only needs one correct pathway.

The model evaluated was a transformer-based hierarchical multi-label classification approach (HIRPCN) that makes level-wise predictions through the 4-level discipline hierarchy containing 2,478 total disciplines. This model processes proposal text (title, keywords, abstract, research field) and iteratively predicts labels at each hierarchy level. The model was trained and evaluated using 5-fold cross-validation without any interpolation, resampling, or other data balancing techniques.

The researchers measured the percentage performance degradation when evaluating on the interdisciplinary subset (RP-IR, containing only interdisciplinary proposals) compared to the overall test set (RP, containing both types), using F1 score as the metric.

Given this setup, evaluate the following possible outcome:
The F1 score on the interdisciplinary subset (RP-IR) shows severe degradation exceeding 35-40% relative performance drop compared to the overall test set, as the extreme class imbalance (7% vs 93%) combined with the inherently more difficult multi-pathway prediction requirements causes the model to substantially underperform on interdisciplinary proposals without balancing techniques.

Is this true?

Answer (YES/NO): NO